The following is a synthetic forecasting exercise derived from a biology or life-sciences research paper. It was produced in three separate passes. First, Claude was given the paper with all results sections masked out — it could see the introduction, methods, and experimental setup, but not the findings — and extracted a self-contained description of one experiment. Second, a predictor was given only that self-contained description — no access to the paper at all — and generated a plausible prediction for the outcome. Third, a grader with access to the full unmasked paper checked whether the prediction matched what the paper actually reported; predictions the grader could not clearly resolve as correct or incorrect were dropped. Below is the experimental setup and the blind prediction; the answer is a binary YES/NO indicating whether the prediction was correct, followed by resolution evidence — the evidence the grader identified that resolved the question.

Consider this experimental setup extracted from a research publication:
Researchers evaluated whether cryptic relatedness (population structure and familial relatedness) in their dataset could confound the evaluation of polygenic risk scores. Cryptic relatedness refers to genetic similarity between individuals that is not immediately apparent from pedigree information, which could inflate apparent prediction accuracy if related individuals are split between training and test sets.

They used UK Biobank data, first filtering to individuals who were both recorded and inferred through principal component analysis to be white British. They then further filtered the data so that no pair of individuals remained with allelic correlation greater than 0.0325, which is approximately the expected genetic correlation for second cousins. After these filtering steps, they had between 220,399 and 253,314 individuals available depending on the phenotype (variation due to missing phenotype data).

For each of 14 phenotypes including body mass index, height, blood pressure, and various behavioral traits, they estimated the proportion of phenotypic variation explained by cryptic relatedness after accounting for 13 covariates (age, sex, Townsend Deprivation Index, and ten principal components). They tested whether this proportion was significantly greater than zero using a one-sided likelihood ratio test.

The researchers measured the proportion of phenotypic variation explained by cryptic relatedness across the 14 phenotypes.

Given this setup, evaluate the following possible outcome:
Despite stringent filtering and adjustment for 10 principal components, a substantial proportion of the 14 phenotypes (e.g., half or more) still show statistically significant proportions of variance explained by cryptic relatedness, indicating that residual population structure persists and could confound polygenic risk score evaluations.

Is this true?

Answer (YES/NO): NO